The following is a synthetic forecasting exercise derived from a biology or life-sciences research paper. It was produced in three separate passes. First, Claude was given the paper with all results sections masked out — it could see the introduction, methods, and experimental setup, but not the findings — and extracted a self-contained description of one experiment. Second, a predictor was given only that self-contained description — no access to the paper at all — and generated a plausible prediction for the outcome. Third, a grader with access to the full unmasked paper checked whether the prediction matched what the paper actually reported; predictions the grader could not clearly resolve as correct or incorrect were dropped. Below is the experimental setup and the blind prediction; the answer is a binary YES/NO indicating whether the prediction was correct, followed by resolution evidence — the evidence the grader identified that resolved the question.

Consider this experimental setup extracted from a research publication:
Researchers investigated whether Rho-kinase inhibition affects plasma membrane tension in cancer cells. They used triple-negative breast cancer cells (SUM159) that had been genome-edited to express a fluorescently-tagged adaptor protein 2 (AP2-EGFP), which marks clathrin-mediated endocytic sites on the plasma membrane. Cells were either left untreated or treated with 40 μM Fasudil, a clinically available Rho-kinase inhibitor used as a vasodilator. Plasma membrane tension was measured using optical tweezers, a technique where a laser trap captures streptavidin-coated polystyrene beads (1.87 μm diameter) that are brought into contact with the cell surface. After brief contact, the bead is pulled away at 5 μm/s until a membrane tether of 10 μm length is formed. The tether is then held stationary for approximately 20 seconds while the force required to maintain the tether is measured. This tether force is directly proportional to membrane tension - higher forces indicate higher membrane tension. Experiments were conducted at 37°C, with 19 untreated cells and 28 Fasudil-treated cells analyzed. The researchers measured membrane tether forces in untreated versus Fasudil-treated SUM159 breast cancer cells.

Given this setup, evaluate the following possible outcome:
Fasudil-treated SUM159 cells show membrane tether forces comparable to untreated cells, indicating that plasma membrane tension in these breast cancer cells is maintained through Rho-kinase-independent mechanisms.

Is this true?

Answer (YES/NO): NO